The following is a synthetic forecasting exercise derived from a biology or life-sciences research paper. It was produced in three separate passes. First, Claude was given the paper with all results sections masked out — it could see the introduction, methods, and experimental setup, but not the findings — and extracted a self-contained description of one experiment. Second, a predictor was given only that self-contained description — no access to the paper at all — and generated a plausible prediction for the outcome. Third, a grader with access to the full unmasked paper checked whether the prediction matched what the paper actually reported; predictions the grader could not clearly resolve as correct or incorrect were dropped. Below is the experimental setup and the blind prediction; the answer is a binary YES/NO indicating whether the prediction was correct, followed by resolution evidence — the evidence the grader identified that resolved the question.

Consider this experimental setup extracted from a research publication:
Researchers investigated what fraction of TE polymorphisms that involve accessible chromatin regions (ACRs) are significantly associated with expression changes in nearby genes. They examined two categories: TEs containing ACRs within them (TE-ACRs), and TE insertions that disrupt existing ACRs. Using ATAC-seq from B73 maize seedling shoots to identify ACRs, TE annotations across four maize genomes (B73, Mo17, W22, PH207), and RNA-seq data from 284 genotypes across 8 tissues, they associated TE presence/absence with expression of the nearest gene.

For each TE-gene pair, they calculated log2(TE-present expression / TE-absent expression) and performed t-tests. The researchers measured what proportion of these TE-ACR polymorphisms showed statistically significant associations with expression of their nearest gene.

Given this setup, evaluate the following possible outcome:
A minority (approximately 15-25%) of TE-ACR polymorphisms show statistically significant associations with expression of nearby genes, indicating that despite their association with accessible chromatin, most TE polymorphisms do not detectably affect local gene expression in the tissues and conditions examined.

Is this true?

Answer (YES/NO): NO